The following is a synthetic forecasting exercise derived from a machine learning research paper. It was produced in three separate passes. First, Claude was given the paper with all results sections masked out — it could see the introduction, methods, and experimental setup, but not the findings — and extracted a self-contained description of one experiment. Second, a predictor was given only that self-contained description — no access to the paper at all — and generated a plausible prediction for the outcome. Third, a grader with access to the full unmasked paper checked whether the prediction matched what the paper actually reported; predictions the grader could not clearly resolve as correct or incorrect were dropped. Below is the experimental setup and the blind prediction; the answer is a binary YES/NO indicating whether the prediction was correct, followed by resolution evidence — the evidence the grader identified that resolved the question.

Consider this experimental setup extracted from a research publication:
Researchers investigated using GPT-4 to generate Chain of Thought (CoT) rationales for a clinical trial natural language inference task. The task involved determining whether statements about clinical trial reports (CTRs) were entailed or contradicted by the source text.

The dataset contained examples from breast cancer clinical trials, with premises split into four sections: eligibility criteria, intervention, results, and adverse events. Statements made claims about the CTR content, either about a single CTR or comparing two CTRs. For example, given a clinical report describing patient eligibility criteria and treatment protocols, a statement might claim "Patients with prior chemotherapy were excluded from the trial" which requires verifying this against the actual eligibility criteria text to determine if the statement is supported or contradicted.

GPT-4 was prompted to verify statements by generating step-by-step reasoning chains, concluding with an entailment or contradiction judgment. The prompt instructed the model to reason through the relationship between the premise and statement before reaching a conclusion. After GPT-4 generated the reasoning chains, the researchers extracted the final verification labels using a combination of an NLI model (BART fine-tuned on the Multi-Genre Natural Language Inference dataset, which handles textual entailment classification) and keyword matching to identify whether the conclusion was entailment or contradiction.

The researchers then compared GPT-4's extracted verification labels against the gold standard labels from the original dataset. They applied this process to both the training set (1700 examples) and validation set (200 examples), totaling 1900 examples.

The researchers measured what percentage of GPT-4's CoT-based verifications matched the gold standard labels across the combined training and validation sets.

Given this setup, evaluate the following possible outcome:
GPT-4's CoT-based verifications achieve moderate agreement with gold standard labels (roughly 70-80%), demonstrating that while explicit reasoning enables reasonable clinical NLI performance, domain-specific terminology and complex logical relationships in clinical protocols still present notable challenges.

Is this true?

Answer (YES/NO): NO